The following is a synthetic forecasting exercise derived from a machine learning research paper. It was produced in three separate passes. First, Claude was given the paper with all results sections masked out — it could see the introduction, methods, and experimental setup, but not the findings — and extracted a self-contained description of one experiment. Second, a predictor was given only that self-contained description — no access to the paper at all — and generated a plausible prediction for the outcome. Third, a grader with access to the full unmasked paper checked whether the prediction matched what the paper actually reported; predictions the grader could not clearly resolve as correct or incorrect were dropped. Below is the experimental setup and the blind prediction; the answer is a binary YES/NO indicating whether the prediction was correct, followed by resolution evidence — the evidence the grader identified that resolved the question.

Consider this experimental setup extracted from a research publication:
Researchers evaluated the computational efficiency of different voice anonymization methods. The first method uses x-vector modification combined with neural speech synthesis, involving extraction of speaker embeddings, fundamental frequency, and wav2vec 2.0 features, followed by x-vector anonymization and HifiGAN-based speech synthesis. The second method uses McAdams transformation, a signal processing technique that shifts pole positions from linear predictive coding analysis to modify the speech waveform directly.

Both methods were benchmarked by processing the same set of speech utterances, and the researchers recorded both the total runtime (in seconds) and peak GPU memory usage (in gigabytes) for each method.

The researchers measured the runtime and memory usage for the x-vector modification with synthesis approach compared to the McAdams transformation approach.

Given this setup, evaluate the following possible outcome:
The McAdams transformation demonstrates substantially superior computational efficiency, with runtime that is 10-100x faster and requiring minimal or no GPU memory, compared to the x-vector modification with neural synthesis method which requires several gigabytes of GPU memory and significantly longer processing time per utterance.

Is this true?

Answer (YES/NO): NO